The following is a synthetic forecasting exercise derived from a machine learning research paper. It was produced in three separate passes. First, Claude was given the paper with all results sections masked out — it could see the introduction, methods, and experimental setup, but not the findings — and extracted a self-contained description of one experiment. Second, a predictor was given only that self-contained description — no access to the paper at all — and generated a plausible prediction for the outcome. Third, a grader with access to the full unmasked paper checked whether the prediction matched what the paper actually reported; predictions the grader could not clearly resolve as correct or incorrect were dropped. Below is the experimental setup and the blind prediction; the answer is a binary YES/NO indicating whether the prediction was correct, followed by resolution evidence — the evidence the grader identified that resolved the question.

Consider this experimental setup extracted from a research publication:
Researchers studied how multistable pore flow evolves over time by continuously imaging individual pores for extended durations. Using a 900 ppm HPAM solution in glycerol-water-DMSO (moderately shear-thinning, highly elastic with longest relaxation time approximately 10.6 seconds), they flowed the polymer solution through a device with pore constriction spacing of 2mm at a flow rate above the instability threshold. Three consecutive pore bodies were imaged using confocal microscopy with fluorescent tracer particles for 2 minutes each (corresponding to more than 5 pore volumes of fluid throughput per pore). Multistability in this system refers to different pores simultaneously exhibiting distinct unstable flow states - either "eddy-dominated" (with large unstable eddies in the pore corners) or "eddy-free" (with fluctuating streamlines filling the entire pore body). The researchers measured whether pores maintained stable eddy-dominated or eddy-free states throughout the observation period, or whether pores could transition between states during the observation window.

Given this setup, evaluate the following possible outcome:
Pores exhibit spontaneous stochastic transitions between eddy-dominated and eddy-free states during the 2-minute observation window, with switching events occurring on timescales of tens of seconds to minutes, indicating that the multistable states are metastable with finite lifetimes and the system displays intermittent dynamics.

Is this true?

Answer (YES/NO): NO